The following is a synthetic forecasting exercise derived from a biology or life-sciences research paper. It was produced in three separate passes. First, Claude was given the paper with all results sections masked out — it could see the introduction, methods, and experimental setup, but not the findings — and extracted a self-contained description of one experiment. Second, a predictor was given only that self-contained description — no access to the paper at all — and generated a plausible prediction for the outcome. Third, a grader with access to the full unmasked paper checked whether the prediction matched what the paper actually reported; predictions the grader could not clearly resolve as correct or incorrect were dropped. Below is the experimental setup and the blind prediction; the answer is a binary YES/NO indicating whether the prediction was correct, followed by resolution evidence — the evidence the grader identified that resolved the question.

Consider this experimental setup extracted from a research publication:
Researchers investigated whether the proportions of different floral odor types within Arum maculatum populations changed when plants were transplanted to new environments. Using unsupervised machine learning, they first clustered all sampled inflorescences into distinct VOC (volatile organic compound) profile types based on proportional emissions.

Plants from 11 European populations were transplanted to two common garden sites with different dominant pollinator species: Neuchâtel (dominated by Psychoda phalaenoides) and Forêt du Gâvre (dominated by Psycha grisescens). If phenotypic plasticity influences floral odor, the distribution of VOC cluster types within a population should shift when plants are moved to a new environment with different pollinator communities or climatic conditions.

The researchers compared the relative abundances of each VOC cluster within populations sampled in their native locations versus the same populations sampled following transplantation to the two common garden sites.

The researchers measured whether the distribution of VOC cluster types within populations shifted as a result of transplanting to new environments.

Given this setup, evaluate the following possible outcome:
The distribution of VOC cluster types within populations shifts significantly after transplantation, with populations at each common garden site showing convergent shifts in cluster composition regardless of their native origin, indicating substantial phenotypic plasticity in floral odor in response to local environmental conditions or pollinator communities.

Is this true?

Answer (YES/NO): NO